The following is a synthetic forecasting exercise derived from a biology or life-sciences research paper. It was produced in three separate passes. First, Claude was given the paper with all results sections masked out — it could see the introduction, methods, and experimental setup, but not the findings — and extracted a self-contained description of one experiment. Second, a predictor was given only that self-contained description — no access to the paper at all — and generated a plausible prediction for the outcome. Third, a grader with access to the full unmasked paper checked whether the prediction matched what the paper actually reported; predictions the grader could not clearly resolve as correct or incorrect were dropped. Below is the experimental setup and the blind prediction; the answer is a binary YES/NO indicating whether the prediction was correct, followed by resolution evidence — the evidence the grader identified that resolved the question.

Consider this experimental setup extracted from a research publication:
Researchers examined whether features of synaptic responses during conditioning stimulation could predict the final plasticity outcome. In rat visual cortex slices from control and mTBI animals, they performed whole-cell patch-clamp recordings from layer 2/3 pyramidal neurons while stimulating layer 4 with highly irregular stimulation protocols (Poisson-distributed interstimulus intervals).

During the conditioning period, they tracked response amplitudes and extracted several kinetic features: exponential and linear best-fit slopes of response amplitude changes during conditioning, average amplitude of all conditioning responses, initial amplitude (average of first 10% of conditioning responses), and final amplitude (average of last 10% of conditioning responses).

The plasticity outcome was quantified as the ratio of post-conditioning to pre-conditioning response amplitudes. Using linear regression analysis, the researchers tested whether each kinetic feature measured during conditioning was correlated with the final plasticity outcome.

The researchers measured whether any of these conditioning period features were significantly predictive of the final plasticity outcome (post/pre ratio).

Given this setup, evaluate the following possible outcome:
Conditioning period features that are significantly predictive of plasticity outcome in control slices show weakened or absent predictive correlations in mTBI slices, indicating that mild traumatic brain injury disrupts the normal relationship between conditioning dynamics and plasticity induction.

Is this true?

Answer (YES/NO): NO